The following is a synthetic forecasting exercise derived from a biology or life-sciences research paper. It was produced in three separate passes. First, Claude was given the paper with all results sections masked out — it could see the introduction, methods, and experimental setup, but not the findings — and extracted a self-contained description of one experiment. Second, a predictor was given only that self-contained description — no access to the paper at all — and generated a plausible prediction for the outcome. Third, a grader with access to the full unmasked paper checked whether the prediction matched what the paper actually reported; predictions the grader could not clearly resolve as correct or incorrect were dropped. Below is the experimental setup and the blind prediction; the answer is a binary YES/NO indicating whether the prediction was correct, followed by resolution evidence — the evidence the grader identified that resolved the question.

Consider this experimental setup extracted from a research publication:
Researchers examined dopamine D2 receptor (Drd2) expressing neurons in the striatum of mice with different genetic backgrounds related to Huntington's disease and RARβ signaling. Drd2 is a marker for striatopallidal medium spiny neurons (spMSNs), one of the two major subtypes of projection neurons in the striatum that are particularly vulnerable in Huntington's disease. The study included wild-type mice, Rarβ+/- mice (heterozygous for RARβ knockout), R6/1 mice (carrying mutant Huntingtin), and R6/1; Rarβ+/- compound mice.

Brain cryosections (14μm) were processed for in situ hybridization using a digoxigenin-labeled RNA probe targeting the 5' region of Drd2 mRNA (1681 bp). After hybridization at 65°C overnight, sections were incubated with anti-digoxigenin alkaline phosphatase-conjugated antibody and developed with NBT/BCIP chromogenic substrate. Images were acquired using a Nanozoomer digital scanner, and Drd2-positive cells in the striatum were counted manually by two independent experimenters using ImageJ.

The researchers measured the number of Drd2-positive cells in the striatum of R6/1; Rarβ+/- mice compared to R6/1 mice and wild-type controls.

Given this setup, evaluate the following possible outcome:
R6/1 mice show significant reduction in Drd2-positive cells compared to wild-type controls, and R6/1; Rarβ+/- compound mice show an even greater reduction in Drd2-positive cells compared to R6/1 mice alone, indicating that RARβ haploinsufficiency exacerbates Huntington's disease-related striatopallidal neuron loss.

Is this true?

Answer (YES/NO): NO